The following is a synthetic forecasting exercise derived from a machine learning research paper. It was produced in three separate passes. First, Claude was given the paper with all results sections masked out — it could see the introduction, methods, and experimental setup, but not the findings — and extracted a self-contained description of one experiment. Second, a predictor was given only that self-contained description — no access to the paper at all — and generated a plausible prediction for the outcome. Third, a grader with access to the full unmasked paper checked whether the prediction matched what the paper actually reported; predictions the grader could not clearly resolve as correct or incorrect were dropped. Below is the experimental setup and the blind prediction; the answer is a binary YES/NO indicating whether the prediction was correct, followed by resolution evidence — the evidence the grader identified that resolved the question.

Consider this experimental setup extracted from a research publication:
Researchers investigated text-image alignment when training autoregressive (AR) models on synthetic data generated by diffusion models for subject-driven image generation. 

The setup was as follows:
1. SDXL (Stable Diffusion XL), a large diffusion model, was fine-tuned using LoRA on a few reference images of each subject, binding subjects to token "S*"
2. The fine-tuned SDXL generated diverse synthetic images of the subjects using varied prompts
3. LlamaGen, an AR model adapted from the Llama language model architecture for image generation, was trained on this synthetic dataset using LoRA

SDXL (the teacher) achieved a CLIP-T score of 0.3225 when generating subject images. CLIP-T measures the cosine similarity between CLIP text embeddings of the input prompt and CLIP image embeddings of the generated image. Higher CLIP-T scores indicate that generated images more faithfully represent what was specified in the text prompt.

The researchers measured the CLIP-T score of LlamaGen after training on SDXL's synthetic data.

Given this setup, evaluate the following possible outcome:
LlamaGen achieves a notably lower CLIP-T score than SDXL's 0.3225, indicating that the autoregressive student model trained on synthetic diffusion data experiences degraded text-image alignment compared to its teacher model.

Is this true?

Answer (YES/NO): YES